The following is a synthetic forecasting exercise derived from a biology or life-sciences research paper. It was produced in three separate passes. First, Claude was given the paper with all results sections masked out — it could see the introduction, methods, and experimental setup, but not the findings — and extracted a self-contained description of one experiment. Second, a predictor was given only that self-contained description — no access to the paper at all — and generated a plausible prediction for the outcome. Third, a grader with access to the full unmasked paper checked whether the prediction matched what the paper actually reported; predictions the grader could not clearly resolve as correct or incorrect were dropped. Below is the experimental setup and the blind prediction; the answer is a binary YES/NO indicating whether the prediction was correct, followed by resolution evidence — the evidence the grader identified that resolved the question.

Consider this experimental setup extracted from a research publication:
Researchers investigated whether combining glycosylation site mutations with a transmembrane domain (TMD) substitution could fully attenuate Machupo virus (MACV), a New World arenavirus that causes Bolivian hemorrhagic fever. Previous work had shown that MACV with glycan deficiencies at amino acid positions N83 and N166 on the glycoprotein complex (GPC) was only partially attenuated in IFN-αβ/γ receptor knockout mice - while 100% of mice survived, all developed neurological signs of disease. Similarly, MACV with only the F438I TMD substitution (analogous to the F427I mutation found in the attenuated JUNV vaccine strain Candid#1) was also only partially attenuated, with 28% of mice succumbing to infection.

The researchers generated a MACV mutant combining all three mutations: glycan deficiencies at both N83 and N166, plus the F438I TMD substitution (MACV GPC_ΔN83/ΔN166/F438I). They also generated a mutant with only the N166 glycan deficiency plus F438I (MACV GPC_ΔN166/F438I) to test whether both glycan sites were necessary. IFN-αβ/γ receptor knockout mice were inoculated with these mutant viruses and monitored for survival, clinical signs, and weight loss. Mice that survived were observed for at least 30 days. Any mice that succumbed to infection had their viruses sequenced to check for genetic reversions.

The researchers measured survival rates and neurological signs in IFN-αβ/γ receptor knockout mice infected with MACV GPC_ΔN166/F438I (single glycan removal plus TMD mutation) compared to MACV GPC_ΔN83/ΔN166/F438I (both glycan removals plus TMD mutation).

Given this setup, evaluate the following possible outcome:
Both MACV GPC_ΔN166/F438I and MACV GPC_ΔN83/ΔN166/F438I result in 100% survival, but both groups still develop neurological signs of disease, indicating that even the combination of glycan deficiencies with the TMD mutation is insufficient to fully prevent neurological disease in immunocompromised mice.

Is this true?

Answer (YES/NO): NO